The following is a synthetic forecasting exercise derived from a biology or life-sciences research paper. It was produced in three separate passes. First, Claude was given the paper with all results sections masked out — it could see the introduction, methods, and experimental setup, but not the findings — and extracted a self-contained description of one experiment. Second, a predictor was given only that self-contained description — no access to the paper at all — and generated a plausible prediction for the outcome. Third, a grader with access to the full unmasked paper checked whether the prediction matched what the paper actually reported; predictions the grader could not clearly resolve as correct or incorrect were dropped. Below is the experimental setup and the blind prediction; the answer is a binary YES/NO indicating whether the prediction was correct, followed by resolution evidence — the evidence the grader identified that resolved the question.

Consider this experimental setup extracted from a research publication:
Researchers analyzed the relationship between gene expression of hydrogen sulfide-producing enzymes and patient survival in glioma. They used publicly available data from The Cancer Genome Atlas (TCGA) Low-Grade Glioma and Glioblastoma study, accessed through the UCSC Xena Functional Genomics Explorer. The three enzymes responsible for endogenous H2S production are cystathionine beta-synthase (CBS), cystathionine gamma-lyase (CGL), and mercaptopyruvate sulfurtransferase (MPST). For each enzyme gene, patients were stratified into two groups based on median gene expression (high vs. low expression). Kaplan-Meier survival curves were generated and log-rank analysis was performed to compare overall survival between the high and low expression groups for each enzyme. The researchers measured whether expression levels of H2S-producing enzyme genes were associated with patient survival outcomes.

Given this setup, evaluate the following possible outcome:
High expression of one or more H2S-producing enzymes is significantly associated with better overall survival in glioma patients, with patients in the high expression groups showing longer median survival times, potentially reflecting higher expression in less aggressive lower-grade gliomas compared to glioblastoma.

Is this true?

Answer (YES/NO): YES